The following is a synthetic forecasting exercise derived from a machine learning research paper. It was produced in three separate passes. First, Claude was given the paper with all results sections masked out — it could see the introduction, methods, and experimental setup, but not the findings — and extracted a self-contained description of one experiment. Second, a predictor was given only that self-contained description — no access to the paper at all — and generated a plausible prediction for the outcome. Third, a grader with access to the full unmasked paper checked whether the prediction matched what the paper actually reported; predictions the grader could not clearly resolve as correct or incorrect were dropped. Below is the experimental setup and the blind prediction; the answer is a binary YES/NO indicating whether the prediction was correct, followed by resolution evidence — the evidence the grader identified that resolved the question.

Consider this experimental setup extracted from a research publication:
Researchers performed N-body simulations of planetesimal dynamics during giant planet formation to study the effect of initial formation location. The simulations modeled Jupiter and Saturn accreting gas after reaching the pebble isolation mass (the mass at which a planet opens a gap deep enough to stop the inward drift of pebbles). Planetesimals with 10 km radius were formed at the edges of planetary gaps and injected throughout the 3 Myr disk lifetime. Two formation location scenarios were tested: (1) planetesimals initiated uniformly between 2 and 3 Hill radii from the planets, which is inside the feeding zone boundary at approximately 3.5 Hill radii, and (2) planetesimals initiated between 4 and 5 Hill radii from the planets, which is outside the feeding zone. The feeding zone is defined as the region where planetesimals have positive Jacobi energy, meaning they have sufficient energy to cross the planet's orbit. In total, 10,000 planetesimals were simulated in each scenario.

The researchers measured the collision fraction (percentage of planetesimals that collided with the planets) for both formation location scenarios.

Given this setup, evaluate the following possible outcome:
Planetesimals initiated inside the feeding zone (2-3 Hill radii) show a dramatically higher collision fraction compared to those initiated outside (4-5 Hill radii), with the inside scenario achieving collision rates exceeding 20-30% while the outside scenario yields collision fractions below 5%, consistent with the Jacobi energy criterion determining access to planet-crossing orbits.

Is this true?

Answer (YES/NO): NO